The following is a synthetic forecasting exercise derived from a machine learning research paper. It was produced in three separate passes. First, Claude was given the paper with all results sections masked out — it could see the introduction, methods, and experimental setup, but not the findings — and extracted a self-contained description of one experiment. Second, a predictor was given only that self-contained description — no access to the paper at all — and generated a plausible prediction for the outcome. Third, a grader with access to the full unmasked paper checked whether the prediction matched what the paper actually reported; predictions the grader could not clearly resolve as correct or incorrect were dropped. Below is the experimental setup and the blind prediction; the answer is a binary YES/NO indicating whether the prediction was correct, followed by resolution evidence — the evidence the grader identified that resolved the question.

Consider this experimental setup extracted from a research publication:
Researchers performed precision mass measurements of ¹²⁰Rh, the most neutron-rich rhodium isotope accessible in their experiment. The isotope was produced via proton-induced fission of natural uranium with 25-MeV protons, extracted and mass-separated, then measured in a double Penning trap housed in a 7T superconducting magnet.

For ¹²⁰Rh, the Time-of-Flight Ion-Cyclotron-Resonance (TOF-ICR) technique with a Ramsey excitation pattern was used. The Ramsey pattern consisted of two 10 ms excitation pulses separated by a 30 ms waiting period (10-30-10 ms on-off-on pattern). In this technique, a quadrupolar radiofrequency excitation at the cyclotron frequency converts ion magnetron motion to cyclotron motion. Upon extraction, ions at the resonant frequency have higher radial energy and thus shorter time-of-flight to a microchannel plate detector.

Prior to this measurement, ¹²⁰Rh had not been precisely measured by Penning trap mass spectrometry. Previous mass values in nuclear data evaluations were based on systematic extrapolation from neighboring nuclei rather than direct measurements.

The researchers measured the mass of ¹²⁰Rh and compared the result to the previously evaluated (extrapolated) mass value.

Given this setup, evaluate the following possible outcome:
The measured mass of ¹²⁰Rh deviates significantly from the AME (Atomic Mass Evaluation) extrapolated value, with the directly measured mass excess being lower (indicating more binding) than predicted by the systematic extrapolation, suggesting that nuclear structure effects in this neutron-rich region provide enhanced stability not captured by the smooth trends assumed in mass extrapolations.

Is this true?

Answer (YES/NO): NO